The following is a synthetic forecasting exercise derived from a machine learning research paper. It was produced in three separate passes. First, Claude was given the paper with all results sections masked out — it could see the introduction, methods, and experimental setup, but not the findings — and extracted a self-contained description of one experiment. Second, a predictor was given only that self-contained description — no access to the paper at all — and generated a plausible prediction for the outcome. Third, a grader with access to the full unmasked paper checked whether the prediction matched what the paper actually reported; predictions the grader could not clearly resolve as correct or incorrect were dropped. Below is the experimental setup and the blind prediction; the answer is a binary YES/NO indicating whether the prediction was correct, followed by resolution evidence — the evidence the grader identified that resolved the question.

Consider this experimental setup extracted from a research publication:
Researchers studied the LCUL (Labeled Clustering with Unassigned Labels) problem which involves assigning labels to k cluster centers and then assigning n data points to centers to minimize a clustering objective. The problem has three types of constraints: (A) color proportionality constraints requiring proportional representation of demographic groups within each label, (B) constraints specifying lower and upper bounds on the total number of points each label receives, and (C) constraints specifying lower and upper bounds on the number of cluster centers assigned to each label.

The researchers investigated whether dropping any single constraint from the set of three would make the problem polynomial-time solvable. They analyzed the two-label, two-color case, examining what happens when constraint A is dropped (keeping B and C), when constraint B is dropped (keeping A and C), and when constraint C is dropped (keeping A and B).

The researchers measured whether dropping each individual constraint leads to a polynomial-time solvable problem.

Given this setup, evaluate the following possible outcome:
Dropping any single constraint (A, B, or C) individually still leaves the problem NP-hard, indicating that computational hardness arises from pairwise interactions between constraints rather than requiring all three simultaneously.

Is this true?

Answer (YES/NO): YES